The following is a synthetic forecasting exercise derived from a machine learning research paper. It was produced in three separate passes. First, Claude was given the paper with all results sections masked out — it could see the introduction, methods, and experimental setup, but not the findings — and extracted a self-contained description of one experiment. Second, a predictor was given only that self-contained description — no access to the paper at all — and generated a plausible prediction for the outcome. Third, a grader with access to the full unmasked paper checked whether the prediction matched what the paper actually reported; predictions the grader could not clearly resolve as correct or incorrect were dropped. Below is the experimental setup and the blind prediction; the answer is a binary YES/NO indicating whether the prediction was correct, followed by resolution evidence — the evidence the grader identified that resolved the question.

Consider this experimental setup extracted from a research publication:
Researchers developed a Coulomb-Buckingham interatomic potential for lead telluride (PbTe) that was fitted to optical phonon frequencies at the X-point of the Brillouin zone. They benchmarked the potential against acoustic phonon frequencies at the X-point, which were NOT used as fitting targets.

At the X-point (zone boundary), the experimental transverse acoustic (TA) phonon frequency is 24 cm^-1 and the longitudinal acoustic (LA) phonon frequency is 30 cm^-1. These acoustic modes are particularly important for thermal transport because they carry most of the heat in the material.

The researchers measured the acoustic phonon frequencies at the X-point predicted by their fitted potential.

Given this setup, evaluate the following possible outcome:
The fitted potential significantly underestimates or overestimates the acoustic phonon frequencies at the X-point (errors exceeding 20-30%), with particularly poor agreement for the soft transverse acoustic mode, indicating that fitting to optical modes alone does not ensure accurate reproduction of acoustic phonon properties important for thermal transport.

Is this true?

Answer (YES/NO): NO